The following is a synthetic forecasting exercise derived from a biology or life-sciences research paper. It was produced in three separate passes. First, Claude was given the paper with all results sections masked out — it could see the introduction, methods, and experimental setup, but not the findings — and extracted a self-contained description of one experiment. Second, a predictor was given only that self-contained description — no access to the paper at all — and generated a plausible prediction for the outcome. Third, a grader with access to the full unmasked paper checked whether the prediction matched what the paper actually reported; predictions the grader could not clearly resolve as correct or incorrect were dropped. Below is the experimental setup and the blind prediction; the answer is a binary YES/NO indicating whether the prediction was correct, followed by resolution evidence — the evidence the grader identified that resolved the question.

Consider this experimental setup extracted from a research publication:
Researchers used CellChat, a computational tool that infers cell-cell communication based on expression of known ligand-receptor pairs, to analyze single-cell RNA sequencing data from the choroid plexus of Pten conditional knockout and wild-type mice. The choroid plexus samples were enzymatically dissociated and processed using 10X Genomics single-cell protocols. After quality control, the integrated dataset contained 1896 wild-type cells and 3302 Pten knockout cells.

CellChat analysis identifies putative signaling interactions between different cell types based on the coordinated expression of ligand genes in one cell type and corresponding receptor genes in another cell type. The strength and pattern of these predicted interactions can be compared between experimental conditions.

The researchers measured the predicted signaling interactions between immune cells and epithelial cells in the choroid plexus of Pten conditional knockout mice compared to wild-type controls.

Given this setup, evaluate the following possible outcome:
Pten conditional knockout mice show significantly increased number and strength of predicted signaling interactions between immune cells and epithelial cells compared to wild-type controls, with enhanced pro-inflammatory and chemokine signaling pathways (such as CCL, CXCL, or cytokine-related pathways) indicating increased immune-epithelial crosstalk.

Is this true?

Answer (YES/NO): YES